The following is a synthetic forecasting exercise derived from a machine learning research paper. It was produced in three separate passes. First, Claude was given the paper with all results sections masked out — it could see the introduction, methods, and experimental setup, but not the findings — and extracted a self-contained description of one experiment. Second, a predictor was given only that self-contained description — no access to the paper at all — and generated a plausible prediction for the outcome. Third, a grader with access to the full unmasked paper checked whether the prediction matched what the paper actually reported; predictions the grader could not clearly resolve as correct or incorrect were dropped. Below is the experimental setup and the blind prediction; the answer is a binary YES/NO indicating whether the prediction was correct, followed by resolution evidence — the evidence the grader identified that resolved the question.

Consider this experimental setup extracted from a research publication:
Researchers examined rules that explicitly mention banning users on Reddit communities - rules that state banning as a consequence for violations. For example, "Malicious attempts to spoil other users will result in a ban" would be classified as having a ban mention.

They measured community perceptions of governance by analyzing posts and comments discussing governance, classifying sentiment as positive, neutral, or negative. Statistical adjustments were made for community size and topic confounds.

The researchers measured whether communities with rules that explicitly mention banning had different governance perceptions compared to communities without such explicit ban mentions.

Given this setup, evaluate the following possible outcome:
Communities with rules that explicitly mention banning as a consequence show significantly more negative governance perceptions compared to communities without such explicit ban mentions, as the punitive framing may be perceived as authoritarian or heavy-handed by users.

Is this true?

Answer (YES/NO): YES